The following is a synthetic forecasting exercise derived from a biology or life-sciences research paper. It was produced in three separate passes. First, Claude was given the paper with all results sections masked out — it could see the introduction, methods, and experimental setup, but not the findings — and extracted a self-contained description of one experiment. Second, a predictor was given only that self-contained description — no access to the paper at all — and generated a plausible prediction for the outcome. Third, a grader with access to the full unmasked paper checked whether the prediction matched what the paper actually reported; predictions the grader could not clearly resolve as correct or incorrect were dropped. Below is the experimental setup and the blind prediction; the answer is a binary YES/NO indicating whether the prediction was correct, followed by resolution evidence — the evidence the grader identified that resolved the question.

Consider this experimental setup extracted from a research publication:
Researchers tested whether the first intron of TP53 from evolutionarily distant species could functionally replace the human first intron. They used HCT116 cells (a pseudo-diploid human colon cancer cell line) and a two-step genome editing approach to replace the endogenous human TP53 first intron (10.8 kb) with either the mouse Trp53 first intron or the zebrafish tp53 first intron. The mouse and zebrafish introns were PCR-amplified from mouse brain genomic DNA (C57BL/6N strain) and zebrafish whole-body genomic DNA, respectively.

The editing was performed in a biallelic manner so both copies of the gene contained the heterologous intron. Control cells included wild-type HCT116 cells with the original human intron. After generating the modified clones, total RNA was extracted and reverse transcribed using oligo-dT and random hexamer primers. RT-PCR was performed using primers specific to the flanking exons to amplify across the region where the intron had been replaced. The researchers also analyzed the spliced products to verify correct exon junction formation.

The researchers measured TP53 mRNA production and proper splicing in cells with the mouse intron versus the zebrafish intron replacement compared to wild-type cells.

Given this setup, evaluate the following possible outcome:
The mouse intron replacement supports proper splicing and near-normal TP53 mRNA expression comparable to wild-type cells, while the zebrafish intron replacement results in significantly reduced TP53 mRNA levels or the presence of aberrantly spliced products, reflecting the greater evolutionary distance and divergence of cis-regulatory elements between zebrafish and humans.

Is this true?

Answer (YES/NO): NO